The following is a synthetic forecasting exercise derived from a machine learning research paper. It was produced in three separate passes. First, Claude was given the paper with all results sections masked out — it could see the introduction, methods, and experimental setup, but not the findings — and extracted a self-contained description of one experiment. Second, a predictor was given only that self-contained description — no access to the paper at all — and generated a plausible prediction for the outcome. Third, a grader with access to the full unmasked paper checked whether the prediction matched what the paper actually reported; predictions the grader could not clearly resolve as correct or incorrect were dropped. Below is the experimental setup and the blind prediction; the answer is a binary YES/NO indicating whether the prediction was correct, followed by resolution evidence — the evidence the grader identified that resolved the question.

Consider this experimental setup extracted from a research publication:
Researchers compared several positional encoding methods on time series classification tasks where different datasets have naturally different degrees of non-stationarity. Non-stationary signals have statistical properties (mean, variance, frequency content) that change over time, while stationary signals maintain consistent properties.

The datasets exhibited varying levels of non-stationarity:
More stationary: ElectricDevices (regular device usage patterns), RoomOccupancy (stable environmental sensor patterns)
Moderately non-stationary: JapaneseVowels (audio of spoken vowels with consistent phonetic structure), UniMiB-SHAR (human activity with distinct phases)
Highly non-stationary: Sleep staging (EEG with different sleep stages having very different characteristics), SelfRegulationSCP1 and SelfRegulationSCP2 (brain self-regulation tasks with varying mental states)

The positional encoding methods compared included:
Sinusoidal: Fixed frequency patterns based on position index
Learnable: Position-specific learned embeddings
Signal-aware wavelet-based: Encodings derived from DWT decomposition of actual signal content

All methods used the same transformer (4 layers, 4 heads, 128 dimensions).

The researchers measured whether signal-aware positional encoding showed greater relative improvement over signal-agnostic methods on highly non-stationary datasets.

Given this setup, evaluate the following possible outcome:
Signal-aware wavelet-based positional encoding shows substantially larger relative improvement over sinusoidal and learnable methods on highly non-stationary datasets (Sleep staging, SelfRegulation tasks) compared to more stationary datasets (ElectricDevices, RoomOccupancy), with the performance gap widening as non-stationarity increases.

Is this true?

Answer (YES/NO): NO